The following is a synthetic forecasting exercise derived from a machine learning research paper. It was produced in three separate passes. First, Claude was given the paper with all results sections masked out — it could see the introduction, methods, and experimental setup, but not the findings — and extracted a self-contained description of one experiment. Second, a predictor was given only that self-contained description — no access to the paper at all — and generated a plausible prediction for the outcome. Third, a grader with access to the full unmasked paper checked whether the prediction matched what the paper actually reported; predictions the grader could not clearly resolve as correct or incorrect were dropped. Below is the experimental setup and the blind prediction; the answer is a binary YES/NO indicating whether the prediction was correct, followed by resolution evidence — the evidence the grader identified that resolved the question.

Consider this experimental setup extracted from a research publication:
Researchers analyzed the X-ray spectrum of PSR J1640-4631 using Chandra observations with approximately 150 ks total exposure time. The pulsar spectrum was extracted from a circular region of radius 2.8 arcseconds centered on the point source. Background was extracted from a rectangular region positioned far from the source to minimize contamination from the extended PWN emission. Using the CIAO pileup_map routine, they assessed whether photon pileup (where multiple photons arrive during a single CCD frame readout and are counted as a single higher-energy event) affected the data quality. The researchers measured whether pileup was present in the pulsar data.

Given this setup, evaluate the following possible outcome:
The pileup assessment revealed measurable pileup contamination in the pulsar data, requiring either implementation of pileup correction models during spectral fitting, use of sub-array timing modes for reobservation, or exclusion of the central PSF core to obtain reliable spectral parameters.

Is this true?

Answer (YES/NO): NO